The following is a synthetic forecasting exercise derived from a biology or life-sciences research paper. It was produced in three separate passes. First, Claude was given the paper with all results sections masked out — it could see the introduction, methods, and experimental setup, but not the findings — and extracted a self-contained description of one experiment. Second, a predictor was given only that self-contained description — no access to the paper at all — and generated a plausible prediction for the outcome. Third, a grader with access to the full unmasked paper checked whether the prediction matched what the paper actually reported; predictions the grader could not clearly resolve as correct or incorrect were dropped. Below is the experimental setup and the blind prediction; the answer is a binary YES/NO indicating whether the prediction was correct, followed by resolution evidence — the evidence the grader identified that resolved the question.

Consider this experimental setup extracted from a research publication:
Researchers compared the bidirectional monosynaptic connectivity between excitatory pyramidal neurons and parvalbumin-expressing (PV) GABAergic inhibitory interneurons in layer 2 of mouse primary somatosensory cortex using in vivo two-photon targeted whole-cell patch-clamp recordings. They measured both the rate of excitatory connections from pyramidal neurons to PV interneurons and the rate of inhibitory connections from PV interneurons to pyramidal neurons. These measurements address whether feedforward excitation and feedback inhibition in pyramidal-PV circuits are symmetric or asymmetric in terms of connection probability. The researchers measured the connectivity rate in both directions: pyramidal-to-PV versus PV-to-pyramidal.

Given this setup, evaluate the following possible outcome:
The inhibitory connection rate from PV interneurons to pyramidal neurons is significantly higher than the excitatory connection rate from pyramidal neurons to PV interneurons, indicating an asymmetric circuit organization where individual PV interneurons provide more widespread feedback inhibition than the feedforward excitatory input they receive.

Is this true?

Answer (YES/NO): YES